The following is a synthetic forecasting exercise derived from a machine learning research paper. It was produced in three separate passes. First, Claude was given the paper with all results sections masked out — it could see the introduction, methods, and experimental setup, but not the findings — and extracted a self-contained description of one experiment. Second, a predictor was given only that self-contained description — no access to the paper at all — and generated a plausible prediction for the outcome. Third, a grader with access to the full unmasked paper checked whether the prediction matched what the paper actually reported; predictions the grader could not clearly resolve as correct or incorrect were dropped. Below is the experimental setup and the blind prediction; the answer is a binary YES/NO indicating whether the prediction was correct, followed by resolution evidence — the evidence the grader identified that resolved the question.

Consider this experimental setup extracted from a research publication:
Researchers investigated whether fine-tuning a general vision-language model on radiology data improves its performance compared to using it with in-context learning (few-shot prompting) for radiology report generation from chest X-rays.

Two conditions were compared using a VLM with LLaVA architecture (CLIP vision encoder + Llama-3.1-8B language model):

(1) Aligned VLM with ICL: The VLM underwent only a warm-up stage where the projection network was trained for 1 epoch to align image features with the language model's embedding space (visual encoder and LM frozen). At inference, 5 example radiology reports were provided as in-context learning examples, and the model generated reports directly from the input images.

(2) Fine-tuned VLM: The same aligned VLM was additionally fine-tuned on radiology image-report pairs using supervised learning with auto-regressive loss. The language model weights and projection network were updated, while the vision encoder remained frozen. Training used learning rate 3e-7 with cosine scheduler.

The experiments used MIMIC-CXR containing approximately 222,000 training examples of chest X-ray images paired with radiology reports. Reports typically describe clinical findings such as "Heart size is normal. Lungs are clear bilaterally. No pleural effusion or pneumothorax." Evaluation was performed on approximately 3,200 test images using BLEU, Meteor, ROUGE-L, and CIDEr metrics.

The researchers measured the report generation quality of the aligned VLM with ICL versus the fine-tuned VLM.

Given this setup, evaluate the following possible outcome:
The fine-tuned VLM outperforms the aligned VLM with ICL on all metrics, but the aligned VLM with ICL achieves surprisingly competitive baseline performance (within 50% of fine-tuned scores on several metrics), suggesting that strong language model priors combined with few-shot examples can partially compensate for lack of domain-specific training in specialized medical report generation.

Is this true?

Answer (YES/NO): NO